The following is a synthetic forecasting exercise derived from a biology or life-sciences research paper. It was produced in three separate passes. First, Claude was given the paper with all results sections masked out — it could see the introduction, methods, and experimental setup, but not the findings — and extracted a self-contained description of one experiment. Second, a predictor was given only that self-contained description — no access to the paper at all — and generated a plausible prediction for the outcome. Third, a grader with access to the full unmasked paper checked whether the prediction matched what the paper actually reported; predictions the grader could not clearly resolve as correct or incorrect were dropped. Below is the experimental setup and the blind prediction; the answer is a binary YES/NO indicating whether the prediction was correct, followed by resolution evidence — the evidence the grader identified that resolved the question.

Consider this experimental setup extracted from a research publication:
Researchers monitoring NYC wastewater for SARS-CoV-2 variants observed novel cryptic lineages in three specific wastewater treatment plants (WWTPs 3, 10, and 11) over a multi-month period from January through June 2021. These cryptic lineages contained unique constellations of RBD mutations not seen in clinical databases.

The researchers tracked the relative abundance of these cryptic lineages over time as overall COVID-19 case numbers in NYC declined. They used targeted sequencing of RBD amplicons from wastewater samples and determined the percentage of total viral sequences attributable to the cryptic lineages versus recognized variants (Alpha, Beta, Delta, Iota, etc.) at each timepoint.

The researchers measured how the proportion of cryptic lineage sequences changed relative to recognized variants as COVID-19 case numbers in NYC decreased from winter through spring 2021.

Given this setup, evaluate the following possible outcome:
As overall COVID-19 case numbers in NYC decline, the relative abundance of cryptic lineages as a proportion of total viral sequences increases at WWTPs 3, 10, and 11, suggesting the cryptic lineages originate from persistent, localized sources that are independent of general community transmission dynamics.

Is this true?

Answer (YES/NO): YES